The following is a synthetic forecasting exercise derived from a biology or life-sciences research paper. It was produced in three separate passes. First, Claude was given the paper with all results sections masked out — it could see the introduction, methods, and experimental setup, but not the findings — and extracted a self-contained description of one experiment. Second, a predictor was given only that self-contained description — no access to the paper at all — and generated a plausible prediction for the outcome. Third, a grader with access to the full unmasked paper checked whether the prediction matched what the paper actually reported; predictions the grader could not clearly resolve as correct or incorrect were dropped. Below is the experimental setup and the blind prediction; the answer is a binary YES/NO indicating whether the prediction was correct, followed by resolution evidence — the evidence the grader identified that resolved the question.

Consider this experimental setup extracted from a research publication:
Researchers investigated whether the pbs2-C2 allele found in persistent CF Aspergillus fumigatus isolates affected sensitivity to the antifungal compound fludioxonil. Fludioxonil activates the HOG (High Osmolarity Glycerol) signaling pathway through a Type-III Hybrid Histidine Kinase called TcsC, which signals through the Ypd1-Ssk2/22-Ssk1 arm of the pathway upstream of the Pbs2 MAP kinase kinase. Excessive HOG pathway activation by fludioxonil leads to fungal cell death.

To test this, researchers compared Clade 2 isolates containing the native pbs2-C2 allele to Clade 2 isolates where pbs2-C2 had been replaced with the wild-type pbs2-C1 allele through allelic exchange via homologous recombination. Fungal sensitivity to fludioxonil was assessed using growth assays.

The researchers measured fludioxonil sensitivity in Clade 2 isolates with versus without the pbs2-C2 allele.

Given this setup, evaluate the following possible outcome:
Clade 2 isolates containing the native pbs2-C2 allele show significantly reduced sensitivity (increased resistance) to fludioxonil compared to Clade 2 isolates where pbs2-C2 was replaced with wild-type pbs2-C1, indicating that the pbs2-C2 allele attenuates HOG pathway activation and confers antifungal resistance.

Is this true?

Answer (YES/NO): NO